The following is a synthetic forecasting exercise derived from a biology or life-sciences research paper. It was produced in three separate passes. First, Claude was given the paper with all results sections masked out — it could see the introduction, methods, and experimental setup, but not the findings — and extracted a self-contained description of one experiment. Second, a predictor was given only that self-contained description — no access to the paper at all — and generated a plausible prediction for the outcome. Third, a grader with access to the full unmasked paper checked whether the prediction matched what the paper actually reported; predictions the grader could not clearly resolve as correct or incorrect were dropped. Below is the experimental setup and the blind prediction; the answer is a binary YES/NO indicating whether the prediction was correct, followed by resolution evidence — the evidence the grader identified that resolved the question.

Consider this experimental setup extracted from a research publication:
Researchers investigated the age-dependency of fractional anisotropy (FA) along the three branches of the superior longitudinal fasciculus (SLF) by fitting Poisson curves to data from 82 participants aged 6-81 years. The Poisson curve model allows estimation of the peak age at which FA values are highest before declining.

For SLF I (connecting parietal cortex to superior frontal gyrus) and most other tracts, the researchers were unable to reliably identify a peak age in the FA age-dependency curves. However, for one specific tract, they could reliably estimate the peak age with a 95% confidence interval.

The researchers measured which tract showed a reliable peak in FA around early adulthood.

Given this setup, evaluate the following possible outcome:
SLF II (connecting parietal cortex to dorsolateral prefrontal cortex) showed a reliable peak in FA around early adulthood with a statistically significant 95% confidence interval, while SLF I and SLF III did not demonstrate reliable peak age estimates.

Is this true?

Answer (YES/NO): NO